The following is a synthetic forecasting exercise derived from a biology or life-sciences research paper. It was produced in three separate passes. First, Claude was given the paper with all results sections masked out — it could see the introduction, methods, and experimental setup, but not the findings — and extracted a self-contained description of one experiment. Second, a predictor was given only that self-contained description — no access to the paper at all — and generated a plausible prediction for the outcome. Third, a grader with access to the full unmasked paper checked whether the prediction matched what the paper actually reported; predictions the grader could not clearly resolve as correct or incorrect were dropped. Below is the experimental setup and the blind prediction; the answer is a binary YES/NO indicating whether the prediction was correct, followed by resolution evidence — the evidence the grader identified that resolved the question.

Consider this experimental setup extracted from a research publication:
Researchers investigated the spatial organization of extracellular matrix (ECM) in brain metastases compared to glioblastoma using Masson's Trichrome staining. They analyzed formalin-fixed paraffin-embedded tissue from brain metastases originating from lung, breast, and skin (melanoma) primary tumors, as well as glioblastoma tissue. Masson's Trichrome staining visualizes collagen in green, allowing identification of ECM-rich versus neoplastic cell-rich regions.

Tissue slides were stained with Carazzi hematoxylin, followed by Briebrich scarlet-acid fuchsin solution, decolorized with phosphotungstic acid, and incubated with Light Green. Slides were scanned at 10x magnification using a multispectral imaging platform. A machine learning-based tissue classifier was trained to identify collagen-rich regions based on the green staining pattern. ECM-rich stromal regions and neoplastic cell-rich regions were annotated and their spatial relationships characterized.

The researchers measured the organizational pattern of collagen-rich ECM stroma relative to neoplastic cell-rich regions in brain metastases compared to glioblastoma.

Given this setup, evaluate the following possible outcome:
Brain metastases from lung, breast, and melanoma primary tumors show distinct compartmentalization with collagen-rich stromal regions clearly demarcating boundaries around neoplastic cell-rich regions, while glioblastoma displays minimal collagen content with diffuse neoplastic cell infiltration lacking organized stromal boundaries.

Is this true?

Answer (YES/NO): NO